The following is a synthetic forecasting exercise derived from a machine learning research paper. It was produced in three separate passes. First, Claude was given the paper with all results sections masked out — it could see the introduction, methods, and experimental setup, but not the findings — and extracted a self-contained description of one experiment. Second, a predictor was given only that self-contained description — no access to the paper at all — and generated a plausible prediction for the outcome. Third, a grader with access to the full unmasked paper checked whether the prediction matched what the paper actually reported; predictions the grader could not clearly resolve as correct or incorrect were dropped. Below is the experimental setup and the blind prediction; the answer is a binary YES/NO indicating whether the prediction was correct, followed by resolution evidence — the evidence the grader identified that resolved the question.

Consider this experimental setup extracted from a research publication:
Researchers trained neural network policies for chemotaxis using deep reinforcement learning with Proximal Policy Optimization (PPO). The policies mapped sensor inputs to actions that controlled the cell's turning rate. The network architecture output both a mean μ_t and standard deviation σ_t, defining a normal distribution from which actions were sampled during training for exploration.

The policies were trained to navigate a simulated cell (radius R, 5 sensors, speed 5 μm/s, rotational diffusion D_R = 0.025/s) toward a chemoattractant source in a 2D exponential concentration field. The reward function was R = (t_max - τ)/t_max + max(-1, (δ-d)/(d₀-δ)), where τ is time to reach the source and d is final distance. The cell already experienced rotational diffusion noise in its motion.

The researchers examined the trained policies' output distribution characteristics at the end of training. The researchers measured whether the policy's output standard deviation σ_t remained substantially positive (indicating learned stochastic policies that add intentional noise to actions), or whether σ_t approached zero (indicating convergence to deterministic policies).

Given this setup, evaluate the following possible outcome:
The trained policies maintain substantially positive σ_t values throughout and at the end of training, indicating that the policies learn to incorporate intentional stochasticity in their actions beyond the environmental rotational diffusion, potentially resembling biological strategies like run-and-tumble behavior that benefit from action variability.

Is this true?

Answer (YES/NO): NO